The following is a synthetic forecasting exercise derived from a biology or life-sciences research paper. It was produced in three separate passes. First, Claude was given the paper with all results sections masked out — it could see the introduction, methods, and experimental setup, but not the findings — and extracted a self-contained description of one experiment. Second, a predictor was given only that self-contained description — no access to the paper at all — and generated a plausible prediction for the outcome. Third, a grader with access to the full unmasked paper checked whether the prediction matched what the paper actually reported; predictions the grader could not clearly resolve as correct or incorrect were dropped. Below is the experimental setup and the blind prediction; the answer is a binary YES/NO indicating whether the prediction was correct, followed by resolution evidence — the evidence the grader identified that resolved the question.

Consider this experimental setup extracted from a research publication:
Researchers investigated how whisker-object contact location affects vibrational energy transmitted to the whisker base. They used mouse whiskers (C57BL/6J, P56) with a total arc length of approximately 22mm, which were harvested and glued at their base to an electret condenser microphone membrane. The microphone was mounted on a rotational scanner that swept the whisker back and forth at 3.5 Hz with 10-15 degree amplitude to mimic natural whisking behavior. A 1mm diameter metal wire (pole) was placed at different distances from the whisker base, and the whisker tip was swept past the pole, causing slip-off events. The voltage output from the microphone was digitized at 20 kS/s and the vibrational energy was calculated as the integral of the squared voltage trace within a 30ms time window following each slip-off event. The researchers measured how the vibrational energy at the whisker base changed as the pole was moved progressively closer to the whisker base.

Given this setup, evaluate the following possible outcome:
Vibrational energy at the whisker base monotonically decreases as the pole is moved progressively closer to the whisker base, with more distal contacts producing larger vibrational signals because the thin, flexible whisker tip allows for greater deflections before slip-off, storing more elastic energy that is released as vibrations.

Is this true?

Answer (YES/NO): NO